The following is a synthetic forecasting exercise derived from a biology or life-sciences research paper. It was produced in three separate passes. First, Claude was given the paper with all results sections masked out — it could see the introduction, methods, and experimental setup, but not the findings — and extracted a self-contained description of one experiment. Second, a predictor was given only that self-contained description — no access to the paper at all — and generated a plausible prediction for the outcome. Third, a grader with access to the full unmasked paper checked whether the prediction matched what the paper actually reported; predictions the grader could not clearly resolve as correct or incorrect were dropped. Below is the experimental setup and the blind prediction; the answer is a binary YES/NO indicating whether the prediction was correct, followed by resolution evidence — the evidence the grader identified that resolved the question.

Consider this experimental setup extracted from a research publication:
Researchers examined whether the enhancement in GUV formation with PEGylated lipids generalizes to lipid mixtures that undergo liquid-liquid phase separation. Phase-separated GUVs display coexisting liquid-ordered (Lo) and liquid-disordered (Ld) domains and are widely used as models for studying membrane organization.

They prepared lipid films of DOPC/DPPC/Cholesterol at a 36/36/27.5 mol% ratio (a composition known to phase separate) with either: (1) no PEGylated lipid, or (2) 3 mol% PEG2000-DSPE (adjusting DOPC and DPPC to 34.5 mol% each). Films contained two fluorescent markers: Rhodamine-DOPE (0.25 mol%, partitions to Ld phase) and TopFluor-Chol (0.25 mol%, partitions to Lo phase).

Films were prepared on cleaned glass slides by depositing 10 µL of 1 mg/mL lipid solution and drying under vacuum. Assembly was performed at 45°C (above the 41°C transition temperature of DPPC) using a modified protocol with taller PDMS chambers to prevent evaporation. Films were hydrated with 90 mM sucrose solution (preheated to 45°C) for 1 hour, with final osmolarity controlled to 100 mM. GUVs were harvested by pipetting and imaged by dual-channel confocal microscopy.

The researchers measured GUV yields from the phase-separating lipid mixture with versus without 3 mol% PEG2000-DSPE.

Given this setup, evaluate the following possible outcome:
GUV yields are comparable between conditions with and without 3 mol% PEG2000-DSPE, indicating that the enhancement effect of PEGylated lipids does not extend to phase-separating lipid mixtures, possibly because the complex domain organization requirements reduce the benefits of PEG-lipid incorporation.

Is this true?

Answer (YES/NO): NO